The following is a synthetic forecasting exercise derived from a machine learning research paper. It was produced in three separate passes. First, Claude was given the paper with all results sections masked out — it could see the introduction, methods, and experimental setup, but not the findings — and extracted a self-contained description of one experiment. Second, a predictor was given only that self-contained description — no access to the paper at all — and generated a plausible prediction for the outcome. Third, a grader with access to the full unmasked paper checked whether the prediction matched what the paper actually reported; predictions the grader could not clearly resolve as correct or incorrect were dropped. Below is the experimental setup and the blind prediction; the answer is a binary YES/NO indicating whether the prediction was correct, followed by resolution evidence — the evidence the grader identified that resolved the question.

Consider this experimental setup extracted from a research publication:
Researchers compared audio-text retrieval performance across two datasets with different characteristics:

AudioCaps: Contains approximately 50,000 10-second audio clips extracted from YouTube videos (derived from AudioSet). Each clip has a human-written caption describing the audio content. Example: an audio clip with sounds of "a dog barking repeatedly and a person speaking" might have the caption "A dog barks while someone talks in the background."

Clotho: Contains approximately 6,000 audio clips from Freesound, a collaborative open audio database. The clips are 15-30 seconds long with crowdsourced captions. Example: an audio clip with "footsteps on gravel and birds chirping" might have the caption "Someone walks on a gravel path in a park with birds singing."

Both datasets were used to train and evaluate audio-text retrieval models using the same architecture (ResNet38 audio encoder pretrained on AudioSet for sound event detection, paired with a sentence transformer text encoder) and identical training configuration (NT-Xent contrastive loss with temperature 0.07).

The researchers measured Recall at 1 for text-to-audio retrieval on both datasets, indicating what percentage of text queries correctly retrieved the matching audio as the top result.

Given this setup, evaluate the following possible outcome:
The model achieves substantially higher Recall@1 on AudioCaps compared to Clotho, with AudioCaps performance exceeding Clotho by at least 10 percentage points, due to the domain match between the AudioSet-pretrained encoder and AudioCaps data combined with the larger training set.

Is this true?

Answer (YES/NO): YES